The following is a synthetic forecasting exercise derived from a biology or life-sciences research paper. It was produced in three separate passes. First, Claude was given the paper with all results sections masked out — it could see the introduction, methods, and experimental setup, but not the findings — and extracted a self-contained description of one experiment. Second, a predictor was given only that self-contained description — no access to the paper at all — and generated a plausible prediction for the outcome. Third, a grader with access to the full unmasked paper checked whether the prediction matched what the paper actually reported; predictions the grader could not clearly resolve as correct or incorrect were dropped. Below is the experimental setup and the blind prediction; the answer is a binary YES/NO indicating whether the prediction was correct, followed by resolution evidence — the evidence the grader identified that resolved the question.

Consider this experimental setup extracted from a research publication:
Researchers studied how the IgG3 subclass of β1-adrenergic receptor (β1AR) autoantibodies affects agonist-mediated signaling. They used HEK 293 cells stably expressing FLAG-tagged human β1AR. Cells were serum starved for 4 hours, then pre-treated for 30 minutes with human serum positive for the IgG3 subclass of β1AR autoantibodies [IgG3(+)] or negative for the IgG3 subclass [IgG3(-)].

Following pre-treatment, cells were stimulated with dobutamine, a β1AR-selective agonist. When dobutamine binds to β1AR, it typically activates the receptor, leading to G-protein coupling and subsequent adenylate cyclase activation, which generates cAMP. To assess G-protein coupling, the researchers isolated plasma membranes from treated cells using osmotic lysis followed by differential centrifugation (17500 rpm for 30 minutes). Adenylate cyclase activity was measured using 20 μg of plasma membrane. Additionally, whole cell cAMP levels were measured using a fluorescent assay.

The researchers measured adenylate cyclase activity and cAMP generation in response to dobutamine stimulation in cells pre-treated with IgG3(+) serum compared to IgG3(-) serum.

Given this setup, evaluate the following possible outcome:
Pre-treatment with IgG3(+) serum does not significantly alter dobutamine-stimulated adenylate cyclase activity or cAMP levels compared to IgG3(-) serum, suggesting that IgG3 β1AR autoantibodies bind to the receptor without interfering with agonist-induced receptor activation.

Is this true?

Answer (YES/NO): NO